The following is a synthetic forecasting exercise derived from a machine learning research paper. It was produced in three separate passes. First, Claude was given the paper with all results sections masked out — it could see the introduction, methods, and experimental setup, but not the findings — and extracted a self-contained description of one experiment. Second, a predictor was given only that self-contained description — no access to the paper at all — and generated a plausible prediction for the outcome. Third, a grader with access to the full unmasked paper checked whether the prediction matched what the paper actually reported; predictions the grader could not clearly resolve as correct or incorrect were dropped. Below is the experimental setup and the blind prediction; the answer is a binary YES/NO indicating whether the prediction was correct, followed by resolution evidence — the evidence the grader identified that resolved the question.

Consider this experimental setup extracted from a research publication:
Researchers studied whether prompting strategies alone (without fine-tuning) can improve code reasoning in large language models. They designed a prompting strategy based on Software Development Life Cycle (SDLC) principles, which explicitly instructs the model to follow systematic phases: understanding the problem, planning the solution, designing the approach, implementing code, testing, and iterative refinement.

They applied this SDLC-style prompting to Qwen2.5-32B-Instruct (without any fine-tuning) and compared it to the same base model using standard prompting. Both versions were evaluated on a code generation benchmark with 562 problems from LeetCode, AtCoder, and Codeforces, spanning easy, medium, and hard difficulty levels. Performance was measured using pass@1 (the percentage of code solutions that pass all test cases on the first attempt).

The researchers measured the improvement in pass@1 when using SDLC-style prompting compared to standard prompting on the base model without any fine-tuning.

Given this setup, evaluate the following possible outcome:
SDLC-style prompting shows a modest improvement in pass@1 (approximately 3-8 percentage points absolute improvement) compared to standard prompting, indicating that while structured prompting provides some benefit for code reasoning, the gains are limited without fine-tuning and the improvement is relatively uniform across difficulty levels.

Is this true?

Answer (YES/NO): NO